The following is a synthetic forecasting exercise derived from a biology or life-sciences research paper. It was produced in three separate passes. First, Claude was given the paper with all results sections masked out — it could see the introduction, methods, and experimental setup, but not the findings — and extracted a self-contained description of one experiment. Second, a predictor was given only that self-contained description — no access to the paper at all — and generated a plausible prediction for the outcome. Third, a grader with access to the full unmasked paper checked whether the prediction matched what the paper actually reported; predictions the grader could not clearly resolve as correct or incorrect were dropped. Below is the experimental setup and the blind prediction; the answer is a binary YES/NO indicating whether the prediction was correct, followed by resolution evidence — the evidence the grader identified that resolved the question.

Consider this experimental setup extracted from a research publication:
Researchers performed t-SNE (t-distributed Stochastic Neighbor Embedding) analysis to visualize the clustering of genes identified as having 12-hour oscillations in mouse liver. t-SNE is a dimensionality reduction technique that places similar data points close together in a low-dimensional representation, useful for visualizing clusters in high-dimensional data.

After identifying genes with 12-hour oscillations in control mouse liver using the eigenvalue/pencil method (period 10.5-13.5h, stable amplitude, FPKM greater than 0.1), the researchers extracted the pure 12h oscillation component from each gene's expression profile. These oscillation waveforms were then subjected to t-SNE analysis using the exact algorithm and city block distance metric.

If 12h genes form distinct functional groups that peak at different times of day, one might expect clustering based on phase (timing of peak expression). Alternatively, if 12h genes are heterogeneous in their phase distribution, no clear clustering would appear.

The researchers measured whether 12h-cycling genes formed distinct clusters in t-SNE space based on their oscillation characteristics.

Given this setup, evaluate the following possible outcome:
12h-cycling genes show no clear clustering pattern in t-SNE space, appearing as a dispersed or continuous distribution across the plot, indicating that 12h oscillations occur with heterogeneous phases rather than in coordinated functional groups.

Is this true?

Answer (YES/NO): NO